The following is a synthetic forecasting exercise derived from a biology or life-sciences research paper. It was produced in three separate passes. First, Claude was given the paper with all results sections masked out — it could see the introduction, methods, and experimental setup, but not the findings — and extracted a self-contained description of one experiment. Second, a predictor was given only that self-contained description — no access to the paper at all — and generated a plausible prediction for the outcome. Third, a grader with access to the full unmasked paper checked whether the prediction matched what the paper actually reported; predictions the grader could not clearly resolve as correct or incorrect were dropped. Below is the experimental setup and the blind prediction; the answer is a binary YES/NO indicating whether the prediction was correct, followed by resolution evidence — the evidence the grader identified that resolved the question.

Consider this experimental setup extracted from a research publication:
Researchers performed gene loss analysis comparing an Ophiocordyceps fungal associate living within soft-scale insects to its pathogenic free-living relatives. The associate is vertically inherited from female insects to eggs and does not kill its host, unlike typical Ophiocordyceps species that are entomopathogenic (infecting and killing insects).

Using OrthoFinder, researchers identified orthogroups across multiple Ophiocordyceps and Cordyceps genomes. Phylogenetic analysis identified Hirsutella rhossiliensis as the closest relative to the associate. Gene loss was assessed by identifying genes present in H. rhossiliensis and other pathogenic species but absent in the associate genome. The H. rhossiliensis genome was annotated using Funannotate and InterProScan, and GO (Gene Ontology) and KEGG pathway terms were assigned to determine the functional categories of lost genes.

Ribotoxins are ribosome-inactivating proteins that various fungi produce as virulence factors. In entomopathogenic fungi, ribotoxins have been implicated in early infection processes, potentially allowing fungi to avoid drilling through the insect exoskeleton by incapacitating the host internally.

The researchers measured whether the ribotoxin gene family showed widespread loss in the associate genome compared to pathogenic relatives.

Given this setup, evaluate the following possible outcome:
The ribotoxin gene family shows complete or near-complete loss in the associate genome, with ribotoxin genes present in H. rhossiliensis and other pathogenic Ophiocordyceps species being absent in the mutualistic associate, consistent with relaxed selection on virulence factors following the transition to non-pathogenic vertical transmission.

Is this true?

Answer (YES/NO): NO